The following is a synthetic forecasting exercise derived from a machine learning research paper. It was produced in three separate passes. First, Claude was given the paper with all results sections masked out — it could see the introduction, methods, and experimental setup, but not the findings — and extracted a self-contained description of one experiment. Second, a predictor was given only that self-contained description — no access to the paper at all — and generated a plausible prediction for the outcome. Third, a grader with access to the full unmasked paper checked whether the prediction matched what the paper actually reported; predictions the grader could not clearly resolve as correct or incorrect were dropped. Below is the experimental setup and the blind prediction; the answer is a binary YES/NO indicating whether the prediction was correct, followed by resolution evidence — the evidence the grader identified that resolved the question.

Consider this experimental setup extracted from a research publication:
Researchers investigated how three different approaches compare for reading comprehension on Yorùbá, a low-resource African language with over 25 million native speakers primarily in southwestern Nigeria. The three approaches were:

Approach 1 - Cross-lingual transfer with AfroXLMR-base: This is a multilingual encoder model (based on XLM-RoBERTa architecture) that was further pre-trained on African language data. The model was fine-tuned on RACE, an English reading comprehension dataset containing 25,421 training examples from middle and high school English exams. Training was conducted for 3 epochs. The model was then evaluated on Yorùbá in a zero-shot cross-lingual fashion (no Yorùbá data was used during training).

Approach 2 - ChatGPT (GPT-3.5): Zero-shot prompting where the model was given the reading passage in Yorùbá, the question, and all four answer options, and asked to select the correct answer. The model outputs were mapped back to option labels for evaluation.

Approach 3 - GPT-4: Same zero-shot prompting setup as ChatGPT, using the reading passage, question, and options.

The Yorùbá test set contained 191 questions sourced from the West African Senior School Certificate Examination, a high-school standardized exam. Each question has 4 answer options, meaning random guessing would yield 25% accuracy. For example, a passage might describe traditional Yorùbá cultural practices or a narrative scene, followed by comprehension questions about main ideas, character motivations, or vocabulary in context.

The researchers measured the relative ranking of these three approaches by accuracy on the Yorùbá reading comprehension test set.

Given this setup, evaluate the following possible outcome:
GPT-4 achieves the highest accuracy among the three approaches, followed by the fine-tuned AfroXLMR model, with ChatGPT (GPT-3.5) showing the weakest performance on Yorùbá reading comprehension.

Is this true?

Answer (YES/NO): YES